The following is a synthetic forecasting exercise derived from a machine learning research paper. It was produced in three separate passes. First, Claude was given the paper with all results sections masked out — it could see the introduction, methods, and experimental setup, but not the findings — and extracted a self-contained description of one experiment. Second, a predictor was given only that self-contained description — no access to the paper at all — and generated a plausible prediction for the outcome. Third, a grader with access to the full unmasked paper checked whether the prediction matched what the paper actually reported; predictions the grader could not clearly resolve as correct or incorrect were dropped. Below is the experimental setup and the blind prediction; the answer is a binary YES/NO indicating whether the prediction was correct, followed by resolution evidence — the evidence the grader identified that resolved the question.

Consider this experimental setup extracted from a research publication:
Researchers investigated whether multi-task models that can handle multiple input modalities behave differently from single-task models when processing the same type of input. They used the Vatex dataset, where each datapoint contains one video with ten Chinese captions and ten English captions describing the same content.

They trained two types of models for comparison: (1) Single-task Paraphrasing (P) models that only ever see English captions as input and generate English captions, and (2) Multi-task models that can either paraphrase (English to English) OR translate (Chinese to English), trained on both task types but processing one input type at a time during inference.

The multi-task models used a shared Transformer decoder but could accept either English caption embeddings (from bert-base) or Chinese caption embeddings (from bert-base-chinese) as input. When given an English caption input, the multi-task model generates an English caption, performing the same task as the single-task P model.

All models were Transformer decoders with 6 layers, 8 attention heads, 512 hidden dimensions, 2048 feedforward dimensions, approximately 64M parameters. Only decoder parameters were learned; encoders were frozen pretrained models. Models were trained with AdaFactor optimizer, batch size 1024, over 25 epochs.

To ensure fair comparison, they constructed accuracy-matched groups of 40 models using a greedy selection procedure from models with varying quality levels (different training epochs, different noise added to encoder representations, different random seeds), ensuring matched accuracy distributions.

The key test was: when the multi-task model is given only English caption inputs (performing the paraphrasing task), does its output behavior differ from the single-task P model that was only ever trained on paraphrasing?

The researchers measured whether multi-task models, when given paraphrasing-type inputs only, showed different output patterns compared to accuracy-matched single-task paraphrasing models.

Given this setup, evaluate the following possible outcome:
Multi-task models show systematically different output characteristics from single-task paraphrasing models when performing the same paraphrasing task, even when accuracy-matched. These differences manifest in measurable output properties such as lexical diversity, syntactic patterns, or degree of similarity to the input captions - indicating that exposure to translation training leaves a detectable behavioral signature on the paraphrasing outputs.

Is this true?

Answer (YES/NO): YES